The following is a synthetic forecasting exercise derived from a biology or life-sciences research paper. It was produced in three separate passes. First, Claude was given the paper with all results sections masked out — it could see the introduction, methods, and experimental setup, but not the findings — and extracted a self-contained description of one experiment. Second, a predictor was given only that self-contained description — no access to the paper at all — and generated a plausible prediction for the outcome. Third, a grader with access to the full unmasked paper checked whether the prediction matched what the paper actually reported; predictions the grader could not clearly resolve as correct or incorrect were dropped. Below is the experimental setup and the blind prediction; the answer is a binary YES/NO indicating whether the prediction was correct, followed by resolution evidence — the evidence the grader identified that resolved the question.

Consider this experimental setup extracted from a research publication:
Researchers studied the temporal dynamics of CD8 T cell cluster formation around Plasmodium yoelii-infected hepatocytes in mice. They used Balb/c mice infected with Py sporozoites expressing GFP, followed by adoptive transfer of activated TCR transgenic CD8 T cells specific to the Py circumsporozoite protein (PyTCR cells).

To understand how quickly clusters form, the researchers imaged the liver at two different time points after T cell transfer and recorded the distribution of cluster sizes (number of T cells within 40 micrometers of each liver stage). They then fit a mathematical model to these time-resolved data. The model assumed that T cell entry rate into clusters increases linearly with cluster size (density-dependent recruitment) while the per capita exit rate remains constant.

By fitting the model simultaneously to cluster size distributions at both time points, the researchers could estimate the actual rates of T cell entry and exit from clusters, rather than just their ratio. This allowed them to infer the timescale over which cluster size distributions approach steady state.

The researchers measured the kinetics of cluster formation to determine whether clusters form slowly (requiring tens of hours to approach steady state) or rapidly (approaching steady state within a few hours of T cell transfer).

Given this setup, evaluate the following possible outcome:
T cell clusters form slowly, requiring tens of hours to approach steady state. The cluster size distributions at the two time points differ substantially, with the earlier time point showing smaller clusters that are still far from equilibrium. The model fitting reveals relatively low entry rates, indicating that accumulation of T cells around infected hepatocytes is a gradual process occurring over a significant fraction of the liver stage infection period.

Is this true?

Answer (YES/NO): NO